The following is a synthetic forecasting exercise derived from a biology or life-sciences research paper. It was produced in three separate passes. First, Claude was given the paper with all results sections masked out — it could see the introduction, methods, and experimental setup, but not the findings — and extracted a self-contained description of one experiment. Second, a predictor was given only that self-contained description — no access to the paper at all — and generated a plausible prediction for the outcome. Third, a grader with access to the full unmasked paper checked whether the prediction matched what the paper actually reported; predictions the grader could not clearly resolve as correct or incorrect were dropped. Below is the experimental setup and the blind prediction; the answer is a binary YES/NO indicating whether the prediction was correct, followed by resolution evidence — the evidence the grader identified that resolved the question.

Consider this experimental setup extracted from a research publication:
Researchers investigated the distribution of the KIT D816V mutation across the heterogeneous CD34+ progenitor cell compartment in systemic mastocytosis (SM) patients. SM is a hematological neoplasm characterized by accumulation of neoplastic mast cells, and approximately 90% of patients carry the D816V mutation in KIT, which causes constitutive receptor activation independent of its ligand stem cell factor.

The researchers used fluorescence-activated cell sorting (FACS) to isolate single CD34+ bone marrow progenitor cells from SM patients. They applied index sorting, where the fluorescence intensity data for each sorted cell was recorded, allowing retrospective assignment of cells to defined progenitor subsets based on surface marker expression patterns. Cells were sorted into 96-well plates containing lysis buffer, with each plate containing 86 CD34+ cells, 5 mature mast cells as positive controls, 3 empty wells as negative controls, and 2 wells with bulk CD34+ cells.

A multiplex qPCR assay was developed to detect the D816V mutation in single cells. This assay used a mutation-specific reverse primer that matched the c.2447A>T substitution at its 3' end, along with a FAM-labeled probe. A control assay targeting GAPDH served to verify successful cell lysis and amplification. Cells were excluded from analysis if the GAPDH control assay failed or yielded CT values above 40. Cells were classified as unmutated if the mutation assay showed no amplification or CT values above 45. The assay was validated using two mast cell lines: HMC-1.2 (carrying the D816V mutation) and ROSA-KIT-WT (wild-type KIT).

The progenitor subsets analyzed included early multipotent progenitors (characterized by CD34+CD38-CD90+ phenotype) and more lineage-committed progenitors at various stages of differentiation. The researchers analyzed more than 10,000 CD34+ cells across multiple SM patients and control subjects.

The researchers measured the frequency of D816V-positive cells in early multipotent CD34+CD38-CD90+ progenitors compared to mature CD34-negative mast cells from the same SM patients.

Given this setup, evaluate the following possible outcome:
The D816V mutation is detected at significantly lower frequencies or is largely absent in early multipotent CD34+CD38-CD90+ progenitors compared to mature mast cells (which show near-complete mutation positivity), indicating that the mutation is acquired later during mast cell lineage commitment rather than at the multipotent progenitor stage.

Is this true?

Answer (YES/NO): NO